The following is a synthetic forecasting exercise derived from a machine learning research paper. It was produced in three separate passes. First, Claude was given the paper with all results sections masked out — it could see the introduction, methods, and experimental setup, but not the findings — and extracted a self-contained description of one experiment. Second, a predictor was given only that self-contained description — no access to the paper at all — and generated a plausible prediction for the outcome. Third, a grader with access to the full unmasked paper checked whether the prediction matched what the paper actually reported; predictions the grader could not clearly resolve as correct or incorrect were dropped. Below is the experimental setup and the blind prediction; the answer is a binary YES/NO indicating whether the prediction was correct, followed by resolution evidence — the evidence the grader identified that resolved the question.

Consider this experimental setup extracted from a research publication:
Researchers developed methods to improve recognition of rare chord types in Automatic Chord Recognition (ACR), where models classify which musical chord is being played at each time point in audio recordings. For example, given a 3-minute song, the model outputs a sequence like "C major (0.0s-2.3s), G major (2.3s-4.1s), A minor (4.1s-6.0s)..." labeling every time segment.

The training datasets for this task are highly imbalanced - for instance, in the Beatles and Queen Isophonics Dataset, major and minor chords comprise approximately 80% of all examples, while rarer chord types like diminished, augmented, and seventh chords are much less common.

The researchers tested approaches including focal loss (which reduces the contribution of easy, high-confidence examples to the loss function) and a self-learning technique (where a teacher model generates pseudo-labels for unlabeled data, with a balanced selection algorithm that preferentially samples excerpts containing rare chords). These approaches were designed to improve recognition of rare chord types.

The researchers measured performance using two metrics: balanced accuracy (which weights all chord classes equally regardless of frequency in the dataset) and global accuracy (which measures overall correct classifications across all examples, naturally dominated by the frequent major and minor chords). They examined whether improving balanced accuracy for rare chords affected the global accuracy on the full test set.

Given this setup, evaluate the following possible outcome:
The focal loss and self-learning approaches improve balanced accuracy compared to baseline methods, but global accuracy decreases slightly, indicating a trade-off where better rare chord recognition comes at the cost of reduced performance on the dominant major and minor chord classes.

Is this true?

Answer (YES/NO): NO